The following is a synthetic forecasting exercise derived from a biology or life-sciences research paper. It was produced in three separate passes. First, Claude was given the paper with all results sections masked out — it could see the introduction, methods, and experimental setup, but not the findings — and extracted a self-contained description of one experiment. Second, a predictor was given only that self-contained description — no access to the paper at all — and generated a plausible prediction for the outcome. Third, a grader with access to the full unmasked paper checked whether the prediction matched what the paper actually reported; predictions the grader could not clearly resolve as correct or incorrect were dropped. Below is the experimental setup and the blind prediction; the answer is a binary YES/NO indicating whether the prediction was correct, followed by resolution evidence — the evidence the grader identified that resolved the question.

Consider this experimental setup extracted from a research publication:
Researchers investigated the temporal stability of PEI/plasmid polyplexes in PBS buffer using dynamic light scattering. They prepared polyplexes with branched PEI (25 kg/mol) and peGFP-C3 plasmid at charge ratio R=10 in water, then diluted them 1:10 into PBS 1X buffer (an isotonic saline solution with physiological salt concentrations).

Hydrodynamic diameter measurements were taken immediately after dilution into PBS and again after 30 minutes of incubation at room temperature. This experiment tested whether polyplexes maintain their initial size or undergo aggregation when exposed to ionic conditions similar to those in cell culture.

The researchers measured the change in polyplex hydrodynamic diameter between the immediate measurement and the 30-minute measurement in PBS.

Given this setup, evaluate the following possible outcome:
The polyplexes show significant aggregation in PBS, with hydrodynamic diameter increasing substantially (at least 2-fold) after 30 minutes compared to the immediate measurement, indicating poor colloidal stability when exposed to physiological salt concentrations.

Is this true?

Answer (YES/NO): NO